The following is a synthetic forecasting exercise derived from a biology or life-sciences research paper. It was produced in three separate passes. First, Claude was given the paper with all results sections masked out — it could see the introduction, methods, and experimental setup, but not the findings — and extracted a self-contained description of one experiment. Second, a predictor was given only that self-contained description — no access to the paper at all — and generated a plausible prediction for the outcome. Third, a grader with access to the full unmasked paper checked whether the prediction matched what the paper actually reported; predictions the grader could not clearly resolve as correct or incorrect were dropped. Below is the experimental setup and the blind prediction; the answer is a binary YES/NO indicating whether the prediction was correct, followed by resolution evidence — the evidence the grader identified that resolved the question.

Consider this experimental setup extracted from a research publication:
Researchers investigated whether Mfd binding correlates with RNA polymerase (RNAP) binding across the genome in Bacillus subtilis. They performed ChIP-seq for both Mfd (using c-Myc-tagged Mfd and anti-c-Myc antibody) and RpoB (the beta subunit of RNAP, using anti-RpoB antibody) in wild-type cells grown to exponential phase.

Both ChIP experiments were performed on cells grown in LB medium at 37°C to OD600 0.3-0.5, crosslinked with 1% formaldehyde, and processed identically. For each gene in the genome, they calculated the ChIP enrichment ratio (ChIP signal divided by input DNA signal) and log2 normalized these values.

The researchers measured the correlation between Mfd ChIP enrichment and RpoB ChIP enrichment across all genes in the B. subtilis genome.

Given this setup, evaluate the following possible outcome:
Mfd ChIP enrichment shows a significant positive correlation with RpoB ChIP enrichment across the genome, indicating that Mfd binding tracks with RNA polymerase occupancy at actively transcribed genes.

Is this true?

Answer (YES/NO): YES